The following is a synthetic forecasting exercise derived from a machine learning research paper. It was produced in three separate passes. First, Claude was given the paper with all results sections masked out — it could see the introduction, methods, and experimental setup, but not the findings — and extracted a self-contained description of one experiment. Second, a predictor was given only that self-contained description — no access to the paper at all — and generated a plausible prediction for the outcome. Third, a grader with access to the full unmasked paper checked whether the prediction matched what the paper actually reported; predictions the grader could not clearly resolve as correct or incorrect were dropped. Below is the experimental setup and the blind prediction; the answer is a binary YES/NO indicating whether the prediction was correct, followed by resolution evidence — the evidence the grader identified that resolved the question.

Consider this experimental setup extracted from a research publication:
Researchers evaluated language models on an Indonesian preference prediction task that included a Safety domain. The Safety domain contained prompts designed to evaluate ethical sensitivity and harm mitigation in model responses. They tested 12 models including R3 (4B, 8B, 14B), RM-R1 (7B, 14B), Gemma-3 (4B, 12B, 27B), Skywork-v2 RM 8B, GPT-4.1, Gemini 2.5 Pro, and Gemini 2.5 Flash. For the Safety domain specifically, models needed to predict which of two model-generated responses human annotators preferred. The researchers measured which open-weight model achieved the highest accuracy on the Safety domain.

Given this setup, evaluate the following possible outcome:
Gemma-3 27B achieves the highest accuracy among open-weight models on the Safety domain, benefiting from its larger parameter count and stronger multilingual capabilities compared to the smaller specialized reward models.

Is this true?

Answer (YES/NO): NO